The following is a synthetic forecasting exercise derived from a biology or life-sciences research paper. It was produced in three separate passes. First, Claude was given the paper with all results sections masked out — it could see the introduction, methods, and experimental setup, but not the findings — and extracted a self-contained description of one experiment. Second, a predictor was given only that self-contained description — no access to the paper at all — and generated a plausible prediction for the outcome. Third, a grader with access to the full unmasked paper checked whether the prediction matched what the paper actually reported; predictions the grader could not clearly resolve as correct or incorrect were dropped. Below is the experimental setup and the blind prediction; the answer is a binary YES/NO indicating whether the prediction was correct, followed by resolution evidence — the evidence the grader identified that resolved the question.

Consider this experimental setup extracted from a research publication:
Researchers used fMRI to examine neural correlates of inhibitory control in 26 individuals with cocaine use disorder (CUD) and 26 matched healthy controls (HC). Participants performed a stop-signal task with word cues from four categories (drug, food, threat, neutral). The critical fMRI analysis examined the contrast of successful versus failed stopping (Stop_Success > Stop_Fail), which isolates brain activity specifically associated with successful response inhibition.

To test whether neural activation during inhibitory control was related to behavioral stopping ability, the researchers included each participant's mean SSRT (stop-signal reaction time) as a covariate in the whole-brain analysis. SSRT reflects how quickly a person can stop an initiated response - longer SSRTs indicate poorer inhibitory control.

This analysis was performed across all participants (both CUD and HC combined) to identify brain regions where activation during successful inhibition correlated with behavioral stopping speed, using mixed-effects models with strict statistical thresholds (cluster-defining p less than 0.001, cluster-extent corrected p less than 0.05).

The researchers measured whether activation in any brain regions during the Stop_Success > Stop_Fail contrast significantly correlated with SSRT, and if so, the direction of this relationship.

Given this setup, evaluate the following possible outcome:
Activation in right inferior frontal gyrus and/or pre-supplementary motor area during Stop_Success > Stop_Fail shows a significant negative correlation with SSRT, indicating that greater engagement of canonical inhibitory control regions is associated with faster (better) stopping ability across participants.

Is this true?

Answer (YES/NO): NO